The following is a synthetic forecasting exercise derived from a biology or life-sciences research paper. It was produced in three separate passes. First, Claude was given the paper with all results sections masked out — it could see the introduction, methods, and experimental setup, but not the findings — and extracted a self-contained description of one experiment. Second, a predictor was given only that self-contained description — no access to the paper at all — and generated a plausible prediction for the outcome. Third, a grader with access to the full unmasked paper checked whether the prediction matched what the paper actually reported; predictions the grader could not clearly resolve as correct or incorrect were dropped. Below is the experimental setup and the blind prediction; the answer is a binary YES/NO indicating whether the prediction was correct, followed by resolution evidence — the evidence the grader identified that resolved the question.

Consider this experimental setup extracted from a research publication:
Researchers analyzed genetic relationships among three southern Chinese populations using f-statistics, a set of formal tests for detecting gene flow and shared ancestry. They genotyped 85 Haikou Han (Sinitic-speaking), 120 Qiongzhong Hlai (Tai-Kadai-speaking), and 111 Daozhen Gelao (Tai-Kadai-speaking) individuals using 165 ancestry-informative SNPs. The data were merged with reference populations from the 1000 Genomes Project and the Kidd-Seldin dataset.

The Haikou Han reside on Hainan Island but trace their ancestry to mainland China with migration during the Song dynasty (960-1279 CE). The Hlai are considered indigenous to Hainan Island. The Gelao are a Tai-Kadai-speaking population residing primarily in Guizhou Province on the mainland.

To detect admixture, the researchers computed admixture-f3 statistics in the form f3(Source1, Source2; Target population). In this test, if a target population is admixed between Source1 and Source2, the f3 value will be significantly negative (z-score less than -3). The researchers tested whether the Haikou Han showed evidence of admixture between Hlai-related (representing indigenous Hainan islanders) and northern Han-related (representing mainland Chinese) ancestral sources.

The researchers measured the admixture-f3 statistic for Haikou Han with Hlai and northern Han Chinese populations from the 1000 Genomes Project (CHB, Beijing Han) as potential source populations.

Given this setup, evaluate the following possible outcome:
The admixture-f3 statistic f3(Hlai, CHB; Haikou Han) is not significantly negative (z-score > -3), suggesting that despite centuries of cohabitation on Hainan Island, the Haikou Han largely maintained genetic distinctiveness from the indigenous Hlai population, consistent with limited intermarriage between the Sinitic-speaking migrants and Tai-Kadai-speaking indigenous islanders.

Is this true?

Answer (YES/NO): NO